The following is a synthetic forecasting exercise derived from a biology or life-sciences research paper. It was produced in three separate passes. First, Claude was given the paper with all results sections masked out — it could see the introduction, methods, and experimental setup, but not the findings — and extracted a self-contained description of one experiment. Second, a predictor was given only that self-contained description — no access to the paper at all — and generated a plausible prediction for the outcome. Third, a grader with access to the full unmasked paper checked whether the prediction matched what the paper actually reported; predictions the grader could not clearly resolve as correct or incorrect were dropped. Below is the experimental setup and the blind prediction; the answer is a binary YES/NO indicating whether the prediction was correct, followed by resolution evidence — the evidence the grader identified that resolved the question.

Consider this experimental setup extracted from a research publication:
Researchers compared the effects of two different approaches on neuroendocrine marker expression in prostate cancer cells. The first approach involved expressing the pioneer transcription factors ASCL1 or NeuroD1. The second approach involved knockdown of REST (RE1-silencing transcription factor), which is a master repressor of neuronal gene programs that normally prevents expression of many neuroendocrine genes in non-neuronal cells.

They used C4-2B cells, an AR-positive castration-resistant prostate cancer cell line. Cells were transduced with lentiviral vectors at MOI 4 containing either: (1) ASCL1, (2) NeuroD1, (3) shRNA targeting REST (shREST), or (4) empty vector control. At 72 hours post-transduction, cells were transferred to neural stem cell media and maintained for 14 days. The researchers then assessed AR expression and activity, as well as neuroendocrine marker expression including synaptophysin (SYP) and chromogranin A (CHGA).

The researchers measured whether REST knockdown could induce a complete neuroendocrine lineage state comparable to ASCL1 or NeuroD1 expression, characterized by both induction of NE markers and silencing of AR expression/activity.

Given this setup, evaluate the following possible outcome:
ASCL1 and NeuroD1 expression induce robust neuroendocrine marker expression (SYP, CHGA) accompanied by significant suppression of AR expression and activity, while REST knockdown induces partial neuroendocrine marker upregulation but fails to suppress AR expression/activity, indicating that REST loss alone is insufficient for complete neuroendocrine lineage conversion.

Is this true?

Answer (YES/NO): YES